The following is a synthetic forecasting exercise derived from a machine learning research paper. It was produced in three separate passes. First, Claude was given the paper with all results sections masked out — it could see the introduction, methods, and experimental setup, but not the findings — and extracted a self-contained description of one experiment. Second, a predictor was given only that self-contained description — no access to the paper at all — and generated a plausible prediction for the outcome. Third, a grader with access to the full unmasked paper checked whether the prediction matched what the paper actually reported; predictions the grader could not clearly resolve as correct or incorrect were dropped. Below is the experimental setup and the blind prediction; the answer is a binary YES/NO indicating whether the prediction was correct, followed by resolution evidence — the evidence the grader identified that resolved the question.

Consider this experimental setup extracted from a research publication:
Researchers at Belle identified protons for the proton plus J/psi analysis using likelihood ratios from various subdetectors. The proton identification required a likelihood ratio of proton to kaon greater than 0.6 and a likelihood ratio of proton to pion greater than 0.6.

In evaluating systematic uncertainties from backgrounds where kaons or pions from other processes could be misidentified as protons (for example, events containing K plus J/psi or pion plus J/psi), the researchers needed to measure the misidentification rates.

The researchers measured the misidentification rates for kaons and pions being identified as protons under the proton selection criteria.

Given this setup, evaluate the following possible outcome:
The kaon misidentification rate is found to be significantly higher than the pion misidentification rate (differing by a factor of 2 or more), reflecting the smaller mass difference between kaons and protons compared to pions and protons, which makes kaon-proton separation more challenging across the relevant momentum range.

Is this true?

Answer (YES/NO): YES